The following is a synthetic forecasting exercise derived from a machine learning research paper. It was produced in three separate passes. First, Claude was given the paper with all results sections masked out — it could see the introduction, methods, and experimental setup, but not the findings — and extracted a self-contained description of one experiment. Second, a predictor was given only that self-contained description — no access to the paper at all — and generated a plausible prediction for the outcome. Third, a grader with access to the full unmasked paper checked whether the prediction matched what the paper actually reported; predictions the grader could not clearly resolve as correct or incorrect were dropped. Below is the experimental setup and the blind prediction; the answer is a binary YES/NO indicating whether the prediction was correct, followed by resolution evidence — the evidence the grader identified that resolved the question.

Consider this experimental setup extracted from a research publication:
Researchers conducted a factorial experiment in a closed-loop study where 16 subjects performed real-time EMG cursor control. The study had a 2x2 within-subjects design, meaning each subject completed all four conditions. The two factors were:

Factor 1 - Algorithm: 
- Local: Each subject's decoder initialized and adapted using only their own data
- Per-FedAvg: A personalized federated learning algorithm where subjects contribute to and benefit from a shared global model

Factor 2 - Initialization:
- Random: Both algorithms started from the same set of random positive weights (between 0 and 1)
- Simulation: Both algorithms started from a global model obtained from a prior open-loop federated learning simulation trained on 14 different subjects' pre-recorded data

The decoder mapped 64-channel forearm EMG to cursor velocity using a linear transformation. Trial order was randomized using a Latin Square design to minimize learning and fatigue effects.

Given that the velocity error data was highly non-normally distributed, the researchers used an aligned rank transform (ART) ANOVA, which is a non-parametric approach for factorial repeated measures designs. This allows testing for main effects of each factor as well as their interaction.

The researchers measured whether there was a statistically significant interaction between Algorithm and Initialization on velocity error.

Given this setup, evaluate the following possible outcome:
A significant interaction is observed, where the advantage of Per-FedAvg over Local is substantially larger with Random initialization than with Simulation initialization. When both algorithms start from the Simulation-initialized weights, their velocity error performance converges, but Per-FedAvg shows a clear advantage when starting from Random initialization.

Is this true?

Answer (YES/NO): NO